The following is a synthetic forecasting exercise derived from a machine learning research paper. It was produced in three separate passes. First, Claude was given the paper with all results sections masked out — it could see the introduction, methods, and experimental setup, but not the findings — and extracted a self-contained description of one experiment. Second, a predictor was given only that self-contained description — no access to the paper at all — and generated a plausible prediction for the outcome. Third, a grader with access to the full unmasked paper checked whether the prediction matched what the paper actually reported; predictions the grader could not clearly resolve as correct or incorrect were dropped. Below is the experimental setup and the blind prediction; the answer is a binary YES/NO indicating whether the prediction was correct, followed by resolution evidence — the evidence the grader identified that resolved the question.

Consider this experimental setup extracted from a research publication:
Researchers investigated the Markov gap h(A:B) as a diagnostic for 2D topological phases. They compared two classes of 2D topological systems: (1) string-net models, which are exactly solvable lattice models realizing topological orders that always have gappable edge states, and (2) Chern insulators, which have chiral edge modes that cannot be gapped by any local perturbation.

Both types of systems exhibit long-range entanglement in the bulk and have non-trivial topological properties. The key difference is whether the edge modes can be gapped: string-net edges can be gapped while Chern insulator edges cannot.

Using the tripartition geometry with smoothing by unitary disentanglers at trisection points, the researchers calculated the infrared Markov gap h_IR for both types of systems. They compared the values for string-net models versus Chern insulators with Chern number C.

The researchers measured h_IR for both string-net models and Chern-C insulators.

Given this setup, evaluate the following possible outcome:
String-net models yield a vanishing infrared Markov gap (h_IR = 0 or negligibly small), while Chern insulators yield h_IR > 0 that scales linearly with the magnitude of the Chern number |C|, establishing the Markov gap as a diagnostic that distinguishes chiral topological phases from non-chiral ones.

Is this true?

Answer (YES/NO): YES